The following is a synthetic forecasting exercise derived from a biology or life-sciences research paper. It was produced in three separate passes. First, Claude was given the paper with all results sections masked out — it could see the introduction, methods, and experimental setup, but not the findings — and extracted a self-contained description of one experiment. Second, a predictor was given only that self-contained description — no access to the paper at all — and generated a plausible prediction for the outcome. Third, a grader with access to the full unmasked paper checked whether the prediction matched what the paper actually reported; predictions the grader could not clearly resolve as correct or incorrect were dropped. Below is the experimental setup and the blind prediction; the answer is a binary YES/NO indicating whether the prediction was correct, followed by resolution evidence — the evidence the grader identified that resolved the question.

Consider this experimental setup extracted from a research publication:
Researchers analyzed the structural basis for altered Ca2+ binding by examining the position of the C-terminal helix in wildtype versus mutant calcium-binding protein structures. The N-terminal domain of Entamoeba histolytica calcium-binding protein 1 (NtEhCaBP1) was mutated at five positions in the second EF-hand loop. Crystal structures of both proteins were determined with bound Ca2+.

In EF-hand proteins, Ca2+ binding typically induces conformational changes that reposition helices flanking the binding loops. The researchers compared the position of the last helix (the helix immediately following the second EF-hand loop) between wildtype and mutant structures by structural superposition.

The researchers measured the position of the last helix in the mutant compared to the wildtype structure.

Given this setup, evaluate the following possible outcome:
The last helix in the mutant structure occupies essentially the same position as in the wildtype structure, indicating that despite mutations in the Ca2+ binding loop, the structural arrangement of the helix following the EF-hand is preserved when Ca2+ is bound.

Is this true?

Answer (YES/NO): NO